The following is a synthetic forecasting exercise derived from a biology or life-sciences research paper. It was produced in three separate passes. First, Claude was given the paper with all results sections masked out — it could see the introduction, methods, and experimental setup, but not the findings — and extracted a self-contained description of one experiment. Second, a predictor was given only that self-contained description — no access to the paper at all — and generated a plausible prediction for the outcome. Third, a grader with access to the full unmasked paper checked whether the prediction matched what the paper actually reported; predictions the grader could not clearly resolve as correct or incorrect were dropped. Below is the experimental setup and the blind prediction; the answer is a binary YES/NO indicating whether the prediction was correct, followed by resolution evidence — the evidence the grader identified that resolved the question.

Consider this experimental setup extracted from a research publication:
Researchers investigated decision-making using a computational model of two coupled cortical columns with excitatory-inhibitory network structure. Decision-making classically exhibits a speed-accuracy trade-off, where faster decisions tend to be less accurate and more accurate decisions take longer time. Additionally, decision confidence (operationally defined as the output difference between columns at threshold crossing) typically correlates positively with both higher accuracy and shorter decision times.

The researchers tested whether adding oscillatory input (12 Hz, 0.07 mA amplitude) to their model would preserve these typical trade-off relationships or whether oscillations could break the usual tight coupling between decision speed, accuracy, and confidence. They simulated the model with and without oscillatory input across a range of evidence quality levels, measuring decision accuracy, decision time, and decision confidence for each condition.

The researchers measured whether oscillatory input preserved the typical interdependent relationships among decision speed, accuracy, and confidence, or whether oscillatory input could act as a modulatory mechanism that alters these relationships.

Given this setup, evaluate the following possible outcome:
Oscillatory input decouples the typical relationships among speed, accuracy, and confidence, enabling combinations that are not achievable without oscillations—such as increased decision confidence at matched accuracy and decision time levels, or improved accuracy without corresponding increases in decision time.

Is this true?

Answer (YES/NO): YES